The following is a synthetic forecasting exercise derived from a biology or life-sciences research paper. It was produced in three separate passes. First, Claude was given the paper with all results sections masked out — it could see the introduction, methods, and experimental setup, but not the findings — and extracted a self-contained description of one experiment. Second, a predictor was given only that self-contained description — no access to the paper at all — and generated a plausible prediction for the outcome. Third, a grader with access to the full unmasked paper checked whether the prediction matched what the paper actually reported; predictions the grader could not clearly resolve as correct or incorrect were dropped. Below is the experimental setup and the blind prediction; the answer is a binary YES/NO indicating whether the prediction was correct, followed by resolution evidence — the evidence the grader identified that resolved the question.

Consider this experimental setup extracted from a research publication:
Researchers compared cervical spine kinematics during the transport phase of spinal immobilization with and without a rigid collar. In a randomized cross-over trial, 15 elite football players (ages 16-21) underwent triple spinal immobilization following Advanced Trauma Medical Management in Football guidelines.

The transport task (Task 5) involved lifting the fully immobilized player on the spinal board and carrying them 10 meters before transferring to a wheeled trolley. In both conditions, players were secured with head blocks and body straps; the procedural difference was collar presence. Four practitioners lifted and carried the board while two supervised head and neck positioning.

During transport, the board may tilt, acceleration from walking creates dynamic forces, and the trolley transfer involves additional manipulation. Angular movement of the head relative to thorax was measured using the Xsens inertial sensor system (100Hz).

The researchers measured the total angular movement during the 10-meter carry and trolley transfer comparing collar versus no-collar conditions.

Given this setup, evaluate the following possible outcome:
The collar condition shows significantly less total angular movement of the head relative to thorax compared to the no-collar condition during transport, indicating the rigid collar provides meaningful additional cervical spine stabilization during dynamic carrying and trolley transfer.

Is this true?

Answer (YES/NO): NO